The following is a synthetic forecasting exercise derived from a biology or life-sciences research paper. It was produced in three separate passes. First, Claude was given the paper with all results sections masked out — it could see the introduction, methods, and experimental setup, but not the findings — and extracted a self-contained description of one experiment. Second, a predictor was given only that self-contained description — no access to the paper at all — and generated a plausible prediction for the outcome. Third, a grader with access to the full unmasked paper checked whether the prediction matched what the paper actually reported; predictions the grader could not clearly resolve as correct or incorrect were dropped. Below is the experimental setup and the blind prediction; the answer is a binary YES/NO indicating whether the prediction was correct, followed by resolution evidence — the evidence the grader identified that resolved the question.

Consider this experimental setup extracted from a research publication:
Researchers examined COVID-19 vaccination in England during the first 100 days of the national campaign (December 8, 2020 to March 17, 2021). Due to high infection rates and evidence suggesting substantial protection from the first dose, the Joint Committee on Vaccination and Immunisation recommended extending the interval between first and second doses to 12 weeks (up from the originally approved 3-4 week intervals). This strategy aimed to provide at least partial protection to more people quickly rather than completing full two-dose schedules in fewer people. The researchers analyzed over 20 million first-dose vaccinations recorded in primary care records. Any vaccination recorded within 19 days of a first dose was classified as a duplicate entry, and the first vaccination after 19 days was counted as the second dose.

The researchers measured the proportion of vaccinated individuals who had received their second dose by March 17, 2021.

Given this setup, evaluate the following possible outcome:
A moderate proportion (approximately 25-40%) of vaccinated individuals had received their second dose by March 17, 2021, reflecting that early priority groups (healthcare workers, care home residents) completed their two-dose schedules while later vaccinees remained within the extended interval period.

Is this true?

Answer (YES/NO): NO